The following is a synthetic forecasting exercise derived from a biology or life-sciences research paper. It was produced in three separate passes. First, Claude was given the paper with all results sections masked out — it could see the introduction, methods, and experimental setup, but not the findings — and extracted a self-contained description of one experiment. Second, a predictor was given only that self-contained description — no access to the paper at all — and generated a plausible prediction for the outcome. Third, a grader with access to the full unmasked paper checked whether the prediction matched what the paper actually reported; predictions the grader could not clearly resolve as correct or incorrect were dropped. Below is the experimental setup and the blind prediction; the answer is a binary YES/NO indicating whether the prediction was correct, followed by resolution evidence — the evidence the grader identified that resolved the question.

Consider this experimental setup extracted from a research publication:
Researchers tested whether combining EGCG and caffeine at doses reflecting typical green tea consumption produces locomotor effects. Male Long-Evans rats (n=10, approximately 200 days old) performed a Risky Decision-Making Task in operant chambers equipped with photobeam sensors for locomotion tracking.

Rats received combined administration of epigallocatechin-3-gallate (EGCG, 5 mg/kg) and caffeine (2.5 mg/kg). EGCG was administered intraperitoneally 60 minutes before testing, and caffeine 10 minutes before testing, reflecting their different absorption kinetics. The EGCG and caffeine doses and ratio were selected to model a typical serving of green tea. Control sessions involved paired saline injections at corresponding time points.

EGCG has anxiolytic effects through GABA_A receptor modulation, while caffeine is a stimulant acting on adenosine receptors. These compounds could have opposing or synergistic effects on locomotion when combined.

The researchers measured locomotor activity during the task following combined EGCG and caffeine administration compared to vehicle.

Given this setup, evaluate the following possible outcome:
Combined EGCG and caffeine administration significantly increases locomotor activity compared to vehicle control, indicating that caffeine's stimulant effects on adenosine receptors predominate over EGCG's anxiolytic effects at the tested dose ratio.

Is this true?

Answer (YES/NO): NO